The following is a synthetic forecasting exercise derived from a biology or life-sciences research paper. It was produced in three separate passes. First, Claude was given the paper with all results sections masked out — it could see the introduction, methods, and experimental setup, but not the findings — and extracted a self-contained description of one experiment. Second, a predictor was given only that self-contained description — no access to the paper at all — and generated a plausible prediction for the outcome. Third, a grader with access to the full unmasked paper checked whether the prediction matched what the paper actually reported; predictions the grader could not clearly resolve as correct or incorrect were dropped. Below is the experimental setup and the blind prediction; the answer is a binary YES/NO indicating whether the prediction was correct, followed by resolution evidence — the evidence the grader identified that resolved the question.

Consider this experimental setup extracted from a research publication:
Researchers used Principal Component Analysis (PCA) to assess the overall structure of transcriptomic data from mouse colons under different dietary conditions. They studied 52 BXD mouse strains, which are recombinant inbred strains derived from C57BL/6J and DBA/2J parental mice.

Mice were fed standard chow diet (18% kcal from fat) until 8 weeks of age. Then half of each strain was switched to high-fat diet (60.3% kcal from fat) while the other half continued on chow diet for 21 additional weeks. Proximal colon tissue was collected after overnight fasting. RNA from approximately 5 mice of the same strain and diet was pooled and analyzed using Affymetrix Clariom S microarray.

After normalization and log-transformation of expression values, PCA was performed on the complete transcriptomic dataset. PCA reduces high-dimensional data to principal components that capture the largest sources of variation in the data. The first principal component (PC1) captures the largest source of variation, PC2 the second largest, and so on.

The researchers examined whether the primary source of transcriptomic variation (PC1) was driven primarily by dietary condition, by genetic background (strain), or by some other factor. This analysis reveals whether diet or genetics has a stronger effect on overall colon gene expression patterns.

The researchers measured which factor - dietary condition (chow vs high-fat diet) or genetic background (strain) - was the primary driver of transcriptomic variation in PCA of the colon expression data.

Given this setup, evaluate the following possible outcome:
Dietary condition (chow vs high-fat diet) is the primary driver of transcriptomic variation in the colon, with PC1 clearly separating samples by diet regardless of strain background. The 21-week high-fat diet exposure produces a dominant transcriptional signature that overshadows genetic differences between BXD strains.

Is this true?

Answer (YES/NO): NO